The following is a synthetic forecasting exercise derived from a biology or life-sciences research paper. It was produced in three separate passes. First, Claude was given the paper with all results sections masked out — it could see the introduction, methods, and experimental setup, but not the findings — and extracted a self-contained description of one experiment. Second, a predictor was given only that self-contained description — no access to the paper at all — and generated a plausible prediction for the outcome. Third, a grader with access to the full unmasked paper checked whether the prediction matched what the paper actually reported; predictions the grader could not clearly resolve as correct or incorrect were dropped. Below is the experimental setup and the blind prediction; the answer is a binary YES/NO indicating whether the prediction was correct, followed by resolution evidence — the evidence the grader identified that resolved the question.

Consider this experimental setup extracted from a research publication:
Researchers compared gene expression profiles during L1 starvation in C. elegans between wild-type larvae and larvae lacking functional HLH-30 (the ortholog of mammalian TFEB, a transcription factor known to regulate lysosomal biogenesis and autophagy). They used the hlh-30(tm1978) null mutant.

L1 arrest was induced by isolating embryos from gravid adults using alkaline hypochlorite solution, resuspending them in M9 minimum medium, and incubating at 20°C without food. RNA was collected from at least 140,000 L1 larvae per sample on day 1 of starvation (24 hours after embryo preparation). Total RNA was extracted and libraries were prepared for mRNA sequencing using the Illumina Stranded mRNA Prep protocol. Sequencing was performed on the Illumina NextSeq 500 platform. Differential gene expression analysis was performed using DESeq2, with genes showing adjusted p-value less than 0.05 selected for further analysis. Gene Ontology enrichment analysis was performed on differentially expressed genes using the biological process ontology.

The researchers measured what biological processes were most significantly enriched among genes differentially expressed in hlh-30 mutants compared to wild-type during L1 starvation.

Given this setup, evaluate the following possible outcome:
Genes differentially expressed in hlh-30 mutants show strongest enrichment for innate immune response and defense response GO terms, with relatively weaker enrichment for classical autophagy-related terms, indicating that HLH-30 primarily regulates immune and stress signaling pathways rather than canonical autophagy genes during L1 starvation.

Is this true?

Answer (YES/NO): NO